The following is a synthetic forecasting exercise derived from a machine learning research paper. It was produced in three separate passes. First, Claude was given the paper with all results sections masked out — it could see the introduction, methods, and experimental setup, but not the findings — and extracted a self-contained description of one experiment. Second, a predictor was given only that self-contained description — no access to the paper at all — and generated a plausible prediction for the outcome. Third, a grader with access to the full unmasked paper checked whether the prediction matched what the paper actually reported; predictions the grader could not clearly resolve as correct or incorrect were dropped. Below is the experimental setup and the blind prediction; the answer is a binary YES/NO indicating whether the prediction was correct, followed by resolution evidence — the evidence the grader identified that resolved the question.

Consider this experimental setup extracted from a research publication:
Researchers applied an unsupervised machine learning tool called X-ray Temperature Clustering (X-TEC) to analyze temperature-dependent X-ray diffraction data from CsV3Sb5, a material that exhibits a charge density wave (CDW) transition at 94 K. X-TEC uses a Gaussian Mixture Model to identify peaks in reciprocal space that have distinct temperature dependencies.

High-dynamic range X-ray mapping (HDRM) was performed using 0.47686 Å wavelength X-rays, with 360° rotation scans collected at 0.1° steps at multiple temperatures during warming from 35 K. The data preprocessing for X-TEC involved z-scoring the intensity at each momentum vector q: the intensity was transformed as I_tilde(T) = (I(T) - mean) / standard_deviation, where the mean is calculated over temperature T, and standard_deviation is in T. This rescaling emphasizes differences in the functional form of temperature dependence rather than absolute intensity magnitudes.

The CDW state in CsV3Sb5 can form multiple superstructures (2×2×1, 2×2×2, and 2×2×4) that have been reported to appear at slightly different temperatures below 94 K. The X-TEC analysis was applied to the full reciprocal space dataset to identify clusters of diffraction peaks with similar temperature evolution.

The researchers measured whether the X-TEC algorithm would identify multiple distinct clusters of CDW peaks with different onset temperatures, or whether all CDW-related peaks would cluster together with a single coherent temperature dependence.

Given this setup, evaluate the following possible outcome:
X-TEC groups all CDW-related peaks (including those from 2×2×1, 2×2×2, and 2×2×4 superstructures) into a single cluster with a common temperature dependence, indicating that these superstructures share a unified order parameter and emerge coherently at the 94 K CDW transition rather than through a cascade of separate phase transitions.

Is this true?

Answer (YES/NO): NO